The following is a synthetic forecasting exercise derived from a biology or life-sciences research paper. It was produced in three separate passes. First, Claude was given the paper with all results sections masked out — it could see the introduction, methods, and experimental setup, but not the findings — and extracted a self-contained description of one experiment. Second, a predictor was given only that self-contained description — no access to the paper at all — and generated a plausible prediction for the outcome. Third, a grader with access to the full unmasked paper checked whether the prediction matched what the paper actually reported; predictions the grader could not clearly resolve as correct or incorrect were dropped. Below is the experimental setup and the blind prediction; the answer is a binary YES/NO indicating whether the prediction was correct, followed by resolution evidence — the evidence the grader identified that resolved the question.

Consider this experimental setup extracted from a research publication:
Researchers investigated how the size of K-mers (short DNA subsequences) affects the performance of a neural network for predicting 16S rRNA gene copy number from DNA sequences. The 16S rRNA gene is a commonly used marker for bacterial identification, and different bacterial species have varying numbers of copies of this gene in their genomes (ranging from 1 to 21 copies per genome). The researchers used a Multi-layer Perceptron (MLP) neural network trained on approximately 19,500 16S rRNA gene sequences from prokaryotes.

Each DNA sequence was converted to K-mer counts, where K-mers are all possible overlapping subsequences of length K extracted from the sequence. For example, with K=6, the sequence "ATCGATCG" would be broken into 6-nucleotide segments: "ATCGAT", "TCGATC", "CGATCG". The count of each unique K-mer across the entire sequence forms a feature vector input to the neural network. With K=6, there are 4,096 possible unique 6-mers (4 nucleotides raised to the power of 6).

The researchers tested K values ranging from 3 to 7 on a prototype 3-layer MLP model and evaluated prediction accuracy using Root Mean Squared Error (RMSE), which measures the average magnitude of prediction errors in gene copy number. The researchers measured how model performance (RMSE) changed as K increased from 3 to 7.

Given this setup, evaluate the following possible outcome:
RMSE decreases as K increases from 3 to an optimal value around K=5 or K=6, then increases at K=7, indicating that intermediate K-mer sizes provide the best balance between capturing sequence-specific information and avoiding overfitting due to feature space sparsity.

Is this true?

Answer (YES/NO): NO